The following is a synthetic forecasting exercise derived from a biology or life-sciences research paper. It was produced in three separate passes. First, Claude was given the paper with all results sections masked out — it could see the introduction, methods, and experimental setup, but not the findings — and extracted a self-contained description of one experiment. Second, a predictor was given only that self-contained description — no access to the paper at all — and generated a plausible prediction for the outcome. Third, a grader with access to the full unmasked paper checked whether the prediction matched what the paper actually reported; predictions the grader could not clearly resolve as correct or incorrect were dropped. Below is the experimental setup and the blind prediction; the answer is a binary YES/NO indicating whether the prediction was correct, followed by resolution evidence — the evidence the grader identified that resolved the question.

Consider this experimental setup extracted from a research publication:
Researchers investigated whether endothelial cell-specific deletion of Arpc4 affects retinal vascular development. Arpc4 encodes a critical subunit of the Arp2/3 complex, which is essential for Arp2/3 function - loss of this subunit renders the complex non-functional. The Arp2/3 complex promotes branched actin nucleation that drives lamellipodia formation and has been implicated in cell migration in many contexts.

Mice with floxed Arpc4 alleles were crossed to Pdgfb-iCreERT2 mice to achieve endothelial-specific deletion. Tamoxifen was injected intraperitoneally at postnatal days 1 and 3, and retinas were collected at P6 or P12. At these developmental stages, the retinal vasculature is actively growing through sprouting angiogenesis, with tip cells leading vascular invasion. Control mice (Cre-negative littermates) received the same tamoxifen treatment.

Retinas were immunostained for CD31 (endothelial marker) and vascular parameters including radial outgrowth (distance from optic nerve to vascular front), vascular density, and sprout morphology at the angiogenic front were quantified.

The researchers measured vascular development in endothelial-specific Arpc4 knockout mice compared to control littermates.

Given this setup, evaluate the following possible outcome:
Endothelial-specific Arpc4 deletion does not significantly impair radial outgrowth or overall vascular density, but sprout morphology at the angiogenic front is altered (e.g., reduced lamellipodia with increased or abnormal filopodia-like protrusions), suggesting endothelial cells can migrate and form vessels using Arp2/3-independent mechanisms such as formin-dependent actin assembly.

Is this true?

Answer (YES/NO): NO